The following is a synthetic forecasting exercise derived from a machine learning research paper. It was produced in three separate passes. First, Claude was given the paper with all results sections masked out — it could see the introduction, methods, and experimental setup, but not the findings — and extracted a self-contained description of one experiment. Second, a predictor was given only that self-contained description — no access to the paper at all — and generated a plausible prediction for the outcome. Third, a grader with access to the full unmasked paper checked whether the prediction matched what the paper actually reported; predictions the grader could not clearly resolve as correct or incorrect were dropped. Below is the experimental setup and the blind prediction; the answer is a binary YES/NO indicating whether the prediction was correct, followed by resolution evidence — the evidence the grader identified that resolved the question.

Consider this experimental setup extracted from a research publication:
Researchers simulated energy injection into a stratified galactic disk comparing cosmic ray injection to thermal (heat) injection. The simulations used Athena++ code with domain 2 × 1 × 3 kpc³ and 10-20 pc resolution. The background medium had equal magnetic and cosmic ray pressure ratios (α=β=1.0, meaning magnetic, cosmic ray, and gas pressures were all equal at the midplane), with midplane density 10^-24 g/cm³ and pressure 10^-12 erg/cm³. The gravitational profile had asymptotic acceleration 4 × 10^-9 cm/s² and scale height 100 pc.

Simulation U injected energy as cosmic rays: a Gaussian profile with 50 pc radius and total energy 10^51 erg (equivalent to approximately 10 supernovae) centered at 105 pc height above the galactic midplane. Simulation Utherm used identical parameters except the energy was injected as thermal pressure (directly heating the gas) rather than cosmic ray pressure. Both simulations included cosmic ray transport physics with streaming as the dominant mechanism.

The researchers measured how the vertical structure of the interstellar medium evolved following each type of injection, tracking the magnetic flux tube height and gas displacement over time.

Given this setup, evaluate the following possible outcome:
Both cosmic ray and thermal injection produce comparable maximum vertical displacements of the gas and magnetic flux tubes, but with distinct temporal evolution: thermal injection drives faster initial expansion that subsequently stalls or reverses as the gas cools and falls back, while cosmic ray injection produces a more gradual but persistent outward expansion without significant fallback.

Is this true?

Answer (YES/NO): NO